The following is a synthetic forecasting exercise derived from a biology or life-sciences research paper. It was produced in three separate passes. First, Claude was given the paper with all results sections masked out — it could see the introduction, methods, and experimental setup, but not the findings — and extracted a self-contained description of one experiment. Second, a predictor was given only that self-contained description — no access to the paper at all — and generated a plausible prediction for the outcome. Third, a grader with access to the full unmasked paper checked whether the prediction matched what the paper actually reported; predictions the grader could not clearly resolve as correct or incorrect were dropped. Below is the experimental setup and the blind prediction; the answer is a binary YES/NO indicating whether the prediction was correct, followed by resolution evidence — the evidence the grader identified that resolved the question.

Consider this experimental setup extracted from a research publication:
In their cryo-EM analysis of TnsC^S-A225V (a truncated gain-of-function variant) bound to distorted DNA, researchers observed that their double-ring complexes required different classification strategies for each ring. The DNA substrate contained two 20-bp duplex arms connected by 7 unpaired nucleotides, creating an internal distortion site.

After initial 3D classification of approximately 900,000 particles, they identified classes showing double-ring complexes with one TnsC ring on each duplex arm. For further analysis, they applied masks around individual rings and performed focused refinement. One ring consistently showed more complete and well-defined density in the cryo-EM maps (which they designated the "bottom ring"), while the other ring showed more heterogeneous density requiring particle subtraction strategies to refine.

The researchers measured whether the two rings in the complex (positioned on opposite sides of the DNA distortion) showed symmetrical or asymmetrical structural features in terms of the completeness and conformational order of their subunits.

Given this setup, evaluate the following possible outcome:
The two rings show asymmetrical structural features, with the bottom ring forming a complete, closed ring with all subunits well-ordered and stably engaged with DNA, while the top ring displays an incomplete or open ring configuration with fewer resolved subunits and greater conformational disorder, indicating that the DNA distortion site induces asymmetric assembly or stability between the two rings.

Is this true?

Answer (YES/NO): NO